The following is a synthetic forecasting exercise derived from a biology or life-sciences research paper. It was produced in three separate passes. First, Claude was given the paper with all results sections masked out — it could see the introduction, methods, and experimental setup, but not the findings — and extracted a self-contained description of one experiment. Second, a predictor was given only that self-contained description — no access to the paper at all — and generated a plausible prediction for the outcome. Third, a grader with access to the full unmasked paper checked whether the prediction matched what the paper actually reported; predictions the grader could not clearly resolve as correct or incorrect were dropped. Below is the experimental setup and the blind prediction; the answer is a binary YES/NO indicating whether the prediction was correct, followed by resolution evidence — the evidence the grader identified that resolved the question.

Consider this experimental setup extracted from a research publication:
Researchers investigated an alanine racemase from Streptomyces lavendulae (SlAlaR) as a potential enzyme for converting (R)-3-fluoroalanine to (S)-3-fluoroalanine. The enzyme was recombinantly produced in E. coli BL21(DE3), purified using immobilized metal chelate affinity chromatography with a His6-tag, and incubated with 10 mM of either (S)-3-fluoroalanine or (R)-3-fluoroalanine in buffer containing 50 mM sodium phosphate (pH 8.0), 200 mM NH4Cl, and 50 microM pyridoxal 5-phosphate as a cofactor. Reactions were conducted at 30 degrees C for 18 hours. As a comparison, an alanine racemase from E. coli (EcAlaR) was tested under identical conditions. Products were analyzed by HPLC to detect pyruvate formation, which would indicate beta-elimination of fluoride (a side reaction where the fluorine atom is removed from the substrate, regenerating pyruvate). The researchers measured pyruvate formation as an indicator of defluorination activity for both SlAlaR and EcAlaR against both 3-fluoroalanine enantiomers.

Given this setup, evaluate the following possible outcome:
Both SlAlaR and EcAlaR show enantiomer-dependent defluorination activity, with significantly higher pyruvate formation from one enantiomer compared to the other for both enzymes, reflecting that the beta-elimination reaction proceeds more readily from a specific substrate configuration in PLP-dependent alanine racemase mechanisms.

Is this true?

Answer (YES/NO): NO